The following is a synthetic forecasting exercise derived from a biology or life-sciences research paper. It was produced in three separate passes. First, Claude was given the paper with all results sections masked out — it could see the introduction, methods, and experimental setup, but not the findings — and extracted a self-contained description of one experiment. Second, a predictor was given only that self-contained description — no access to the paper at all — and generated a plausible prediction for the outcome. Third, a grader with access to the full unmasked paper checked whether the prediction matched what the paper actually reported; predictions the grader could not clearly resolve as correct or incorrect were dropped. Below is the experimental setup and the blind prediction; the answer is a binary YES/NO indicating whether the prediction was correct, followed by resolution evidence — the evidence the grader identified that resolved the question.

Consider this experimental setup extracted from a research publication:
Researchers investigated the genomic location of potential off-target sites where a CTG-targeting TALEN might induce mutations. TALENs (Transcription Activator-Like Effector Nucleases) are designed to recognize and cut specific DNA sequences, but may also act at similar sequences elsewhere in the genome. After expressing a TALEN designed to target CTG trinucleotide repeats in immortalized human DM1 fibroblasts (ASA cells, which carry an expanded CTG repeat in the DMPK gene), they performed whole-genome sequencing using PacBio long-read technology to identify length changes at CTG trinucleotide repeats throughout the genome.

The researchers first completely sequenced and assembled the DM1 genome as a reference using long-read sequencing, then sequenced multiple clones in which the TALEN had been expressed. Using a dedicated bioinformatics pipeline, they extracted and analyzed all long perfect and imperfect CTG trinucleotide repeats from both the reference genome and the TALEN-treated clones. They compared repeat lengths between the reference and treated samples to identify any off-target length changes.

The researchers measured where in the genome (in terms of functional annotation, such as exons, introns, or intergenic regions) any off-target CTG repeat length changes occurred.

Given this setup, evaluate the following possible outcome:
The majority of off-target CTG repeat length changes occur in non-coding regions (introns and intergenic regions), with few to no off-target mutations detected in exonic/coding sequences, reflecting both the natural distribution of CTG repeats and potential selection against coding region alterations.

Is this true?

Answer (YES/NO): YES